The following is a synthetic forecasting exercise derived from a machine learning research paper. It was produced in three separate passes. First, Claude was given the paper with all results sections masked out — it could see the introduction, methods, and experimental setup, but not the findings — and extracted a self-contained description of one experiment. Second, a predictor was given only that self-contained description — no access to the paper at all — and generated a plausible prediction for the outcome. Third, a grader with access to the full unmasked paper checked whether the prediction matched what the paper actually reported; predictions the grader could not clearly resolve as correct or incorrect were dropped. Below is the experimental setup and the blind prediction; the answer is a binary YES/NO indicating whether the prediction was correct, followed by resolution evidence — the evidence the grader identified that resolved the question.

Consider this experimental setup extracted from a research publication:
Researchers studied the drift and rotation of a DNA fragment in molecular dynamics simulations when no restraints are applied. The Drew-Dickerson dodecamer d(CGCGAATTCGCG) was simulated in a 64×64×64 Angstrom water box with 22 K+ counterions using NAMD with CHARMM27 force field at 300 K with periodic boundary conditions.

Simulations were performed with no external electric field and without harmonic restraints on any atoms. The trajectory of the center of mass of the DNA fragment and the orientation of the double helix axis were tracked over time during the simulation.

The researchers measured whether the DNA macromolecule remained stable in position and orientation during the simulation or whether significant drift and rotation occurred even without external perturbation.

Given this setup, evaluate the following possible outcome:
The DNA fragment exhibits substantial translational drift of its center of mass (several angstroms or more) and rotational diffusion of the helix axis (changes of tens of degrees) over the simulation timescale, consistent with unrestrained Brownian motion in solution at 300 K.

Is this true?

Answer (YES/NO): YES